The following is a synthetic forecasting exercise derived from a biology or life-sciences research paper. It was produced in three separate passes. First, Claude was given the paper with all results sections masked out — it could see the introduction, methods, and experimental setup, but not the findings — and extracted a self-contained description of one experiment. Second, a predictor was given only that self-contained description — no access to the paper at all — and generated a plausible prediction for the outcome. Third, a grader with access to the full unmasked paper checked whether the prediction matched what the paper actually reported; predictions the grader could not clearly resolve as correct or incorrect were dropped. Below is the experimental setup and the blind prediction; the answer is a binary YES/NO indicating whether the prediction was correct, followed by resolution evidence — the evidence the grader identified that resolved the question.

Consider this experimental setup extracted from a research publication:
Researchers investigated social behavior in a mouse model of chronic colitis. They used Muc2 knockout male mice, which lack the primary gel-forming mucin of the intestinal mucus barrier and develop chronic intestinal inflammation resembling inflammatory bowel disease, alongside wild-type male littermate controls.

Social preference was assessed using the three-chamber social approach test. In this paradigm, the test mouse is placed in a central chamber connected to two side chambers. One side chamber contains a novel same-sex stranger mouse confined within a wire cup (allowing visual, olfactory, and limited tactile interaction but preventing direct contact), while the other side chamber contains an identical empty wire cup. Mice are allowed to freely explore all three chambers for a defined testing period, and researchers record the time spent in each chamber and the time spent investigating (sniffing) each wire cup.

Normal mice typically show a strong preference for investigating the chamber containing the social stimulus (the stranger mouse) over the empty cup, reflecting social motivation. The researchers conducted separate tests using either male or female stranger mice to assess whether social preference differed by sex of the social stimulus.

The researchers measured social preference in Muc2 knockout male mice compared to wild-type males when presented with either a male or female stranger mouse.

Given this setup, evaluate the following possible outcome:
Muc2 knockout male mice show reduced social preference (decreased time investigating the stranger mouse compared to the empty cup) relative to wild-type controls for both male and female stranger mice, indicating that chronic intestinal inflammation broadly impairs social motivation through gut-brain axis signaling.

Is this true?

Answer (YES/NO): NO